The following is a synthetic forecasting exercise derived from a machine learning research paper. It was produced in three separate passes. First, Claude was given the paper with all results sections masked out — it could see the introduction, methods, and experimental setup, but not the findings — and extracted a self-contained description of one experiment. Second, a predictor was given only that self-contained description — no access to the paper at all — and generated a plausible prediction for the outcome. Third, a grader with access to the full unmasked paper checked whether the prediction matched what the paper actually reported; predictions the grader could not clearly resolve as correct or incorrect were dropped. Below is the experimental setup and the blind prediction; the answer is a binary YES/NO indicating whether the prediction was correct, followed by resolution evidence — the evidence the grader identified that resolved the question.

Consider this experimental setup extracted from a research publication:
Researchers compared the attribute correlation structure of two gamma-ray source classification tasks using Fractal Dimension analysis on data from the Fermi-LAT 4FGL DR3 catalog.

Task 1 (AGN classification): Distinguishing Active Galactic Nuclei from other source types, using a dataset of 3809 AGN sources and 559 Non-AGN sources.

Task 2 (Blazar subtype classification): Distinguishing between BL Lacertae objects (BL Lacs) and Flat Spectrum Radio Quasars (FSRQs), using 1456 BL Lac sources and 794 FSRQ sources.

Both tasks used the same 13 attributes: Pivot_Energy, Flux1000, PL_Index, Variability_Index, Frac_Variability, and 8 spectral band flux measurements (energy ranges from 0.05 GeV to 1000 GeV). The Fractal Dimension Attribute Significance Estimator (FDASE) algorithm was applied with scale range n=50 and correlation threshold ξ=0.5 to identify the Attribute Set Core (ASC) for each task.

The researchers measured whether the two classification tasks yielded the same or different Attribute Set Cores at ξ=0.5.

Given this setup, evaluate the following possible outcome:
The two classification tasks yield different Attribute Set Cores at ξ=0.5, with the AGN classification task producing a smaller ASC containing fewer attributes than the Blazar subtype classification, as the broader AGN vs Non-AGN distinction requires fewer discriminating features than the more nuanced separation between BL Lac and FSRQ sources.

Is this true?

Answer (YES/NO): YES